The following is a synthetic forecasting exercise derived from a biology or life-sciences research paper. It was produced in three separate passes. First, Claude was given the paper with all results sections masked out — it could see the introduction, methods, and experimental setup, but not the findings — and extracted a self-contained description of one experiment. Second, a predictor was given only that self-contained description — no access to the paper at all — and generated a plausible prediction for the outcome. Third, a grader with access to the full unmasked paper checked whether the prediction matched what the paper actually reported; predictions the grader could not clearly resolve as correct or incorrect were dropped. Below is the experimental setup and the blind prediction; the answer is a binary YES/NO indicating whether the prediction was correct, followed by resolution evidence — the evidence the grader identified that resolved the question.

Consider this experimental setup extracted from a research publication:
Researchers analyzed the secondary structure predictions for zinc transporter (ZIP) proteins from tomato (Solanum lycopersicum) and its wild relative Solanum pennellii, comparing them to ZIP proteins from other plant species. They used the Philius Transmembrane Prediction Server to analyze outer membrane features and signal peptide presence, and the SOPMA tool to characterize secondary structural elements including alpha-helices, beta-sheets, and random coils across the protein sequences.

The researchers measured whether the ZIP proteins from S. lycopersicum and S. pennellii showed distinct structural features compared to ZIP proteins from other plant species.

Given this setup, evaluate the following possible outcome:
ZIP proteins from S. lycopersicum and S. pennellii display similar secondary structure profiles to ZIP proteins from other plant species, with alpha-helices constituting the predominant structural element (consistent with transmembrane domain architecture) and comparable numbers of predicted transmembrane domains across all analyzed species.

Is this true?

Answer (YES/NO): NO